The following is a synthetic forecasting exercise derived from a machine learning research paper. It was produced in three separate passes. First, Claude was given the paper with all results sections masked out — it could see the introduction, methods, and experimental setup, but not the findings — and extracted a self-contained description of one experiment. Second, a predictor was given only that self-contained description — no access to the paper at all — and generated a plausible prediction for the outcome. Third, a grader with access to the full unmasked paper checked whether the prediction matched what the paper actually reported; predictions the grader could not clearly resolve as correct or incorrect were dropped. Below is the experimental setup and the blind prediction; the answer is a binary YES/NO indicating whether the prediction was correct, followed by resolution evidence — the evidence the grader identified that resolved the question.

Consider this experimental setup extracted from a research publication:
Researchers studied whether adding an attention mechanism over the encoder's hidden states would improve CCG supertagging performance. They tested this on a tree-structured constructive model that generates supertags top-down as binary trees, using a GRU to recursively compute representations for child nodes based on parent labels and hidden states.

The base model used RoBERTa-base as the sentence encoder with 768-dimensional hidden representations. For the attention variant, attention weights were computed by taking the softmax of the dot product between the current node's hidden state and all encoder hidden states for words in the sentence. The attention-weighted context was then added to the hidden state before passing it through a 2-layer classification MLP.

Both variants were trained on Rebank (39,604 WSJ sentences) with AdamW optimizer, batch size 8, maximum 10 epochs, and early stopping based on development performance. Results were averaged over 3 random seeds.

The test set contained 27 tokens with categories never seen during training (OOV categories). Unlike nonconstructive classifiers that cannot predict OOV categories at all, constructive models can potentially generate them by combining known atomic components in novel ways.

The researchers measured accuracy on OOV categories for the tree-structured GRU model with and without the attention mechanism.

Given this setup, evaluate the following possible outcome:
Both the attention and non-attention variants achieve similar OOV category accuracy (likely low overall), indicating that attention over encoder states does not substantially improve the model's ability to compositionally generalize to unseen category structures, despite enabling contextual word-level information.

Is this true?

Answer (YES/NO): NO